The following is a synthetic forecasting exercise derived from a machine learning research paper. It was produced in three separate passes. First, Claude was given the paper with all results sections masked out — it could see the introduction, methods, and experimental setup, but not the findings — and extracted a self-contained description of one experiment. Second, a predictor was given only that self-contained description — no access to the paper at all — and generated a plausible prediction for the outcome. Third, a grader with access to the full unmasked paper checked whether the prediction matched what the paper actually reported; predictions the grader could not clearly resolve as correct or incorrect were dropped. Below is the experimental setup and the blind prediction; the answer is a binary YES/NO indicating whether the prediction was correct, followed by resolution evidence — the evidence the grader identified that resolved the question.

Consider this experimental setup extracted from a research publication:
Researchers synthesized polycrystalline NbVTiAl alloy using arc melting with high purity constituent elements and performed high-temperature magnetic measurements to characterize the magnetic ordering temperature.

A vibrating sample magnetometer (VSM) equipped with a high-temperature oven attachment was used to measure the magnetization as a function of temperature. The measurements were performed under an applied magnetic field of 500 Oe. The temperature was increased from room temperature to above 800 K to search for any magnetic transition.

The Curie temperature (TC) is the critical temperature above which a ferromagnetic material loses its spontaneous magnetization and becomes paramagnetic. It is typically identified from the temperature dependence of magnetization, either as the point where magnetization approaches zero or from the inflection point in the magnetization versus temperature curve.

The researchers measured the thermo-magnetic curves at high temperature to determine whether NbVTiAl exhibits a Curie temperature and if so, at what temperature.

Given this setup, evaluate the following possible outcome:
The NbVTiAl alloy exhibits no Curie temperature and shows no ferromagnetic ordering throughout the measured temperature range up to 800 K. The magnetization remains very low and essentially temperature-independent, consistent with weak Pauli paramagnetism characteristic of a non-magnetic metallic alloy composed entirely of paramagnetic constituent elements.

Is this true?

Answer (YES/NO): NO